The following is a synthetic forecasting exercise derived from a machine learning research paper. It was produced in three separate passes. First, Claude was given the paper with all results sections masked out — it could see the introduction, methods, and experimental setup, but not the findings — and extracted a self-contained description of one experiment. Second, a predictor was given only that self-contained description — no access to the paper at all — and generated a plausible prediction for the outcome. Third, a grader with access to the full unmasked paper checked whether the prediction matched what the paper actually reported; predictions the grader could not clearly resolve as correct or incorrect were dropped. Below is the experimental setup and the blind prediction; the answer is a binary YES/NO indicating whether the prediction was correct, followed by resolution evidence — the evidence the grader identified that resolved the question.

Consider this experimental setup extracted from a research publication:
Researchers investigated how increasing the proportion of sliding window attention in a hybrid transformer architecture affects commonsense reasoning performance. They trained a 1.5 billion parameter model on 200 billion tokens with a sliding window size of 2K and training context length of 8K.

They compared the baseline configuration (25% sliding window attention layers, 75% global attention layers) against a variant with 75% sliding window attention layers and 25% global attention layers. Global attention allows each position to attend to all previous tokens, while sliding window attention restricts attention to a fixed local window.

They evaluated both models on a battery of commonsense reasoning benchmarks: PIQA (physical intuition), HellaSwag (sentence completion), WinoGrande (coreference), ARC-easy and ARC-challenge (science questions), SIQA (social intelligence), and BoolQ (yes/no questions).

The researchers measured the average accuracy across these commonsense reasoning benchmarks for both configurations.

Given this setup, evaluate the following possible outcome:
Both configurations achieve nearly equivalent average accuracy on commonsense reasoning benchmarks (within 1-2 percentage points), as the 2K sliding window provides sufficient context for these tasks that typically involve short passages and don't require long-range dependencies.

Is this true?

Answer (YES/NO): YES